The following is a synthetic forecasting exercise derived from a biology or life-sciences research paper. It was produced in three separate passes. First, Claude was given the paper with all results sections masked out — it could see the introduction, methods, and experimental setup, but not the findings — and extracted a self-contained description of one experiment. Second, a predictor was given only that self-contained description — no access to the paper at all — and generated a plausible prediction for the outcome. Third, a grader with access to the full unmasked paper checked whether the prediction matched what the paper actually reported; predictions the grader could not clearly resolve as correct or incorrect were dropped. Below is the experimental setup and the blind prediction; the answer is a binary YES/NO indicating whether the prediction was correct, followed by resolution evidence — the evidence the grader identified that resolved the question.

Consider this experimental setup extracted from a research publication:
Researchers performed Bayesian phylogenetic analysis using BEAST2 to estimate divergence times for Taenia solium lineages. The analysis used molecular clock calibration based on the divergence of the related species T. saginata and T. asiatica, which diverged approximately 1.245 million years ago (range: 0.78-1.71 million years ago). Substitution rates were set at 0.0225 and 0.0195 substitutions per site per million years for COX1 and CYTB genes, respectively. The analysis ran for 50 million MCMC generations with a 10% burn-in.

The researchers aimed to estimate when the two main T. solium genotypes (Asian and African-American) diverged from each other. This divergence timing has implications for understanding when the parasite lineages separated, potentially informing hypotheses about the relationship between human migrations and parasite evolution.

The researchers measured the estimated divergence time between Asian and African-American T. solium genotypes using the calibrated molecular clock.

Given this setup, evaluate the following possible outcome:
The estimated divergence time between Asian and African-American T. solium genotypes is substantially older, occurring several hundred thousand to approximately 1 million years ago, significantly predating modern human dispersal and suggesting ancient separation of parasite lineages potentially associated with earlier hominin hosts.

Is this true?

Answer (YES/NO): YES